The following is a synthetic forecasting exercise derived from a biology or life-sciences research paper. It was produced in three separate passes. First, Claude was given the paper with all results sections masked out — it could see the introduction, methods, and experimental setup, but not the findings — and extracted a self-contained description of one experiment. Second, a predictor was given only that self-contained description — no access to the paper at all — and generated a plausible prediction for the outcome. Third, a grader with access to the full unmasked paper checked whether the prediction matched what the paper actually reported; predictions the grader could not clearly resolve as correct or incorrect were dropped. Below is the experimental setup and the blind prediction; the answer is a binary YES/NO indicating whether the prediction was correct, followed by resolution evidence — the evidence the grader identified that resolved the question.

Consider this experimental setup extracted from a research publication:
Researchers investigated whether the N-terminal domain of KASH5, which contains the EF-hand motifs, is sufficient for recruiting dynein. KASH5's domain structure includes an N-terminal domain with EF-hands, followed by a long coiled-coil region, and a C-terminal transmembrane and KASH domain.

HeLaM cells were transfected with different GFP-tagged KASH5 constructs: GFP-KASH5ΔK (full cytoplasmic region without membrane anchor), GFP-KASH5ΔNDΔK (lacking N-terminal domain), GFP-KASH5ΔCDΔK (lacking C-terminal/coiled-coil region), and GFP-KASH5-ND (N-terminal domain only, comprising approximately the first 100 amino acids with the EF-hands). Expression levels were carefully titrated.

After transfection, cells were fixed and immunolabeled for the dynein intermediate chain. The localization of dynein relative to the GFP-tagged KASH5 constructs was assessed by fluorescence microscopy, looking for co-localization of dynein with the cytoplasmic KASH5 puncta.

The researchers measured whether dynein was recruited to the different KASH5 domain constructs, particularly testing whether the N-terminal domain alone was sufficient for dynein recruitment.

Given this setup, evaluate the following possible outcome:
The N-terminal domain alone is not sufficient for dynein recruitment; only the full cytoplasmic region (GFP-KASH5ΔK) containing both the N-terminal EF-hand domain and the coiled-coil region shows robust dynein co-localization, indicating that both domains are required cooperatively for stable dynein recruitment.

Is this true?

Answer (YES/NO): NO